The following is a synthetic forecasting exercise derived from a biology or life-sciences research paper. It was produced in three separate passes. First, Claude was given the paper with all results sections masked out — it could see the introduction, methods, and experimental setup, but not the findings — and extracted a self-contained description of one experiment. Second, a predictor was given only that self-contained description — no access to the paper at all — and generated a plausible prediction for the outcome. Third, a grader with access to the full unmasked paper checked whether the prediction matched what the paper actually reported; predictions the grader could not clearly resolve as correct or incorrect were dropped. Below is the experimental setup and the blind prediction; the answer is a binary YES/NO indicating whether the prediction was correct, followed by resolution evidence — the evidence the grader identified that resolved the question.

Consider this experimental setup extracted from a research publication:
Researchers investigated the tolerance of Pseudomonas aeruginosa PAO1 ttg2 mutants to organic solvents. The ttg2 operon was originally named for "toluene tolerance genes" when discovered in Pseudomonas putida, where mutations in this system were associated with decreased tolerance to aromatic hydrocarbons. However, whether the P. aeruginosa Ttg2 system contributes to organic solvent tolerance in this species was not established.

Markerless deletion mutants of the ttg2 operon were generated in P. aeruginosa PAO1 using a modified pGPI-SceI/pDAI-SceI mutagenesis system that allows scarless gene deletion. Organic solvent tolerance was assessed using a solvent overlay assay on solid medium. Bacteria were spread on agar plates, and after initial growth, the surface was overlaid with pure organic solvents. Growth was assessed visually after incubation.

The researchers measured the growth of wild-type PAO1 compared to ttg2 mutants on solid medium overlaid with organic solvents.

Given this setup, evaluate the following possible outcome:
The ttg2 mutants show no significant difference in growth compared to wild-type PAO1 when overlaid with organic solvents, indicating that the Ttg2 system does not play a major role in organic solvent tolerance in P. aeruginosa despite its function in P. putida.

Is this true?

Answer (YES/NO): NO